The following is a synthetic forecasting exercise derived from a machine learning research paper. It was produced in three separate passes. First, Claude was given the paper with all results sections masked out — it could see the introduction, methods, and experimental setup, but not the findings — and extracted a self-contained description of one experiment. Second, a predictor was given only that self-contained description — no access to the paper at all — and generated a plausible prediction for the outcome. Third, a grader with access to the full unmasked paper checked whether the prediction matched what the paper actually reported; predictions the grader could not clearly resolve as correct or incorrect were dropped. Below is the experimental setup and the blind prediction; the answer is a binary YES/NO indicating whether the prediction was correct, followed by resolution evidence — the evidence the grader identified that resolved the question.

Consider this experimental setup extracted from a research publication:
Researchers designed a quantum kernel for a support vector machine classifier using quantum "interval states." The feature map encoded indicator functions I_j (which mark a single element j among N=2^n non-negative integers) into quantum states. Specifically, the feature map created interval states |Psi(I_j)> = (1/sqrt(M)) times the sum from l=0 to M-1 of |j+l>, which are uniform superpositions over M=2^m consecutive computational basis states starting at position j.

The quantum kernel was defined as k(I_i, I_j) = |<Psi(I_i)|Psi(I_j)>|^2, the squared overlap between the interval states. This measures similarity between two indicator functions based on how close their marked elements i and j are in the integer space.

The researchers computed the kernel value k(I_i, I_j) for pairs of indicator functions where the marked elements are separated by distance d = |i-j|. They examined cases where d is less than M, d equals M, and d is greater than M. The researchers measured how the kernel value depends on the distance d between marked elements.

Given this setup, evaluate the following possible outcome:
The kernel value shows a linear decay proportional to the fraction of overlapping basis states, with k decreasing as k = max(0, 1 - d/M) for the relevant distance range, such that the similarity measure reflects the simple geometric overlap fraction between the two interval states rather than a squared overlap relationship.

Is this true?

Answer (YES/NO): YES